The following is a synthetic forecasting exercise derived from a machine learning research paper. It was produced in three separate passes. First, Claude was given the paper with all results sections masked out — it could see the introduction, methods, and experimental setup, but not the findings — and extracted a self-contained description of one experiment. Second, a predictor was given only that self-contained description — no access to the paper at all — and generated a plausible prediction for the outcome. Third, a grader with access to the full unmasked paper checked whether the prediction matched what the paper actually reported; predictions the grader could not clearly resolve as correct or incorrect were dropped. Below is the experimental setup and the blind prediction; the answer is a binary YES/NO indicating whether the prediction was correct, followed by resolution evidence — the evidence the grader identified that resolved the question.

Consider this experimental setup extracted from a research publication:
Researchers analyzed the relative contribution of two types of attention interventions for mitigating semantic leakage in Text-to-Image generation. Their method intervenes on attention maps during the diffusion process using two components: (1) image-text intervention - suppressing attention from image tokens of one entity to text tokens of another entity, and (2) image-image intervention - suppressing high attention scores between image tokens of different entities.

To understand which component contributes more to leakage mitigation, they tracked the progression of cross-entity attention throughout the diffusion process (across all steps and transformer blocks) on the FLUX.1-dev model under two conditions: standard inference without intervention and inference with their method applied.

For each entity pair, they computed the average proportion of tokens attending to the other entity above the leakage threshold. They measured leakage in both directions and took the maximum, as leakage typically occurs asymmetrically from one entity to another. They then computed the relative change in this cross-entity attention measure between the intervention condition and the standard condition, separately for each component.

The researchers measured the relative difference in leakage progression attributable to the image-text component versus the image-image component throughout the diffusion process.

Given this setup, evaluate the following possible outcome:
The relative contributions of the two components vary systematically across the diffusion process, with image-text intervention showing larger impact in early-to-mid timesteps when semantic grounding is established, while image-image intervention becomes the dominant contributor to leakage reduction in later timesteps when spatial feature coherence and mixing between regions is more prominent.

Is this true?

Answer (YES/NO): NO